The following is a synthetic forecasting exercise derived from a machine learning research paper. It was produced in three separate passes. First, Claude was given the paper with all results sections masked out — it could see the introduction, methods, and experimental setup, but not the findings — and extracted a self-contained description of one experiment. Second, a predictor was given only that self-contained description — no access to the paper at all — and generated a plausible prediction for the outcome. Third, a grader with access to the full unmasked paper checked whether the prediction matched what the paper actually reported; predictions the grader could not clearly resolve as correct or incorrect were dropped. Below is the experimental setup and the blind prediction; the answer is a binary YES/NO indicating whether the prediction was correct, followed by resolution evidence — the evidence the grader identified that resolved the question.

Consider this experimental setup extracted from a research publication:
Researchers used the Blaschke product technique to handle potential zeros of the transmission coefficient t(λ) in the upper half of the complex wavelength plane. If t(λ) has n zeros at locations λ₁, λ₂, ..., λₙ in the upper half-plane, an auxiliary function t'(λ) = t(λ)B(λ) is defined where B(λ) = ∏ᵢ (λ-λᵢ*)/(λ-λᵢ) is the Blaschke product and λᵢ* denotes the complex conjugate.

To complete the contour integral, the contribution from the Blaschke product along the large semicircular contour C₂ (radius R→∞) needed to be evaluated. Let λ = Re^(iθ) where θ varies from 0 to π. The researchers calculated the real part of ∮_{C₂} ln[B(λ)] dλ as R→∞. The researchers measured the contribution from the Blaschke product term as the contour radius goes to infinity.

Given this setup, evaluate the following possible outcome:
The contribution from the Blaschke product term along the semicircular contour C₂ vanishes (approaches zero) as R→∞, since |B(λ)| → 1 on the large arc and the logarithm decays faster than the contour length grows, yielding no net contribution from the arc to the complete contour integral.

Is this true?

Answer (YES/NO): NO